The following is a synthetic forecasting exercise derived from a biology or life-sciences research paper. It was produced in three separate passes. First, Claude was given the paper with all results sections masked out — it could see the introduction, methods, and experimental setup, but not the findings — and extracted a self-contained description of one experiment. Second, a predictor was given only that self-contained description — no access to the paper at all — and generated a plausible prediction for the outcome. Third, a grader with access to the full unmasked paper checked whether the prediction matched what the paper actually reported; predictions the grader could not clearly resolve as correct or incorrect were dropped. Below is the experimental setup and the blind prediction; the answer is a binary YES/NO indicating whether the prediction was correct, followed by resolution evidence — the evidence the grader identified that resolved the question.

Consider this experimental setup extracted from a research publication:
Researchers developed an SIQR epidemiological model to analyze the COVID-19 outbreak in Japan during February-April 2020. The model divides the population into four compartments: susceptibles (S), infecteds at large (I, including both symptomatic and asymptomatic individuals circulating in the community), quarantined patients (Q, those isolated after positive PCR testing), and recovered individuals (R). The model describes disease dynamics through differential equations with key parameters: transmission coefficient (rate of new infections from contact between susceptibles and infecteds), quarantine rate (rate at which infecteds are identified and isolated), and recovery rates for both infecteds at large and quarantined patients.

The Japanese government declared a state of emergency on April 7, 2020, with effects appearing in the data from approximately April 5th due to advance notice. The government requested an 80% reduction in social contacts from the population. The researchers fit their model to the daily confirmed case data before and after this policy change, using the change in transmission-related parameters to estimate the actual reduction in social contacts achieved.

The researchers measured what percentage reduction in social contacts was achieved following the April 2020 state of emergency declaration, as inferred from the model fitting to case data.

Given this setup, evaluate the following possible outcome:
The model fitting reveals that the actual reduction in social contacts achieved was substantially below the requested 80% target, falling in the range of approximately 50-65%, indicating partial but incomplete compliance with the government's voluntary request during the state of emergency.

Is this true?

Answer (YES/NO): YES